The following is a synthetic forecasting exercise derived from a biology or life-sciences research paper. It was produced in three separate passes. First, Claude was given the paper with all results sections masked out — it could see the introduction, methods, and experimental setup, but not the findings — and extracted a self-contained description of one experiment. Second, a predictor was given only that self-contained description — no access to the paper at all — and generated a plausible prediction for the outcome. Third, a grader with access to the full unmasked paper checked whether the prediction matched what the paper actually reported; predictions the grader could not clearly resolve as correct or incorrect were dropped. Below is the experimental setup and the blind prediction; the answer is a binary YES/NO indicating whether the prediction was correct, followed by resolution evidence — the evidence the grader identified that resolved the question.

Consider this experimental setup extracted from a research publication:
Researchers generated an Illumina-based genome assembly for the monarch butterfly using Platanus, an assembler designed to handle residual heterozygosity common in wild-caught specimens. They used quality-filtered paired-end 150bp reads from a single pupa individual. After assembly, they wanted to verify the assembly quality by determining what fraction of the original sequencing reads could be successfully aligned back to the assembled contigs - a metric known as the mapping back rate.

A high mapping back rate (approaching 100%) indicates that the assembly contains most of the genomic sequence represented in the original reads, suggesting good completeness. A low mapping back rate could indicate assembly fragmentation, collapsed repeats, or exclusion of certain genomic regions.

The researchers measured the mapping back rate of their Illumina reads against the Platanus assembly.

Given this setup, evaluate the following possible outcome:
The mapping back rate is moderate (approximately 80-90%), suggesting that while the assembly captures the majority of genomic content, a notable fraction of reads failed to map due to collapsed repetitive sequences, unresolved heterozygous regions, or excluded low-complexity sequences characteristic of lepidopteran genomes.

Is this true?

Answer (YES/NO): NO